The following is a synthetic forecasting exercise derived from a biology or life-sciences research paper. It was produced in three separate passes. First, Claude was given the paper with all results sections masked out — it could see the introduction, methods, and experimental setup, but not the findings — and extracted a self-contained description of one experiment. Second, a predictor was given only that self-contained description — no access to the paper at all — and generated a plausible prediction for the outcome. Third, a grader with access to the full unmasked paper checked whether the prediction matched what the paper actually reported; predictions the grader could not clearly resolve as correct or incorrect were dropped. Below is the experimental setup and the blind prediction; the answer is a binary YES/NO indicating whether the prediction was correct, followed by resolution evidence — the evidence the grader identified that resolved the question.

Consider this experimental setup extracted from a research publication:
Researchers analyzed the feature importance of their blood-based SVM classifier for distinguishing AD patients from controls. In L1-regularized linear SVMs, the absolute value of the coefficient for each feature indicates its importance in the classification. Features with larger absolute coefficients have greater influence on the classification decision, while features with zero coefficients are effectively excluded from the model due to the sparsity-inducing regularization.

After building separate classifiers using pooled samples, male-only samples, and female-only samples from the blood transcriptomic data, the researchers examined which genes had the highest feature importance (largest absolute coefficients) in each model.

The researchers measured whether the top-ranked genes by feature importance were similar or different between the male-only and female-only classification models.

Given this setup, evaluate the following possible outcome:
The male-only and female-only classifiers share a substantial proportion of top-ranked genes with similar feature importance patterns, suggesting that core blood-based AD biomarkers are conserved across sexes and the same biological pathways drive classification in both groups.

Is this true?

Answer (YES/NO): NO